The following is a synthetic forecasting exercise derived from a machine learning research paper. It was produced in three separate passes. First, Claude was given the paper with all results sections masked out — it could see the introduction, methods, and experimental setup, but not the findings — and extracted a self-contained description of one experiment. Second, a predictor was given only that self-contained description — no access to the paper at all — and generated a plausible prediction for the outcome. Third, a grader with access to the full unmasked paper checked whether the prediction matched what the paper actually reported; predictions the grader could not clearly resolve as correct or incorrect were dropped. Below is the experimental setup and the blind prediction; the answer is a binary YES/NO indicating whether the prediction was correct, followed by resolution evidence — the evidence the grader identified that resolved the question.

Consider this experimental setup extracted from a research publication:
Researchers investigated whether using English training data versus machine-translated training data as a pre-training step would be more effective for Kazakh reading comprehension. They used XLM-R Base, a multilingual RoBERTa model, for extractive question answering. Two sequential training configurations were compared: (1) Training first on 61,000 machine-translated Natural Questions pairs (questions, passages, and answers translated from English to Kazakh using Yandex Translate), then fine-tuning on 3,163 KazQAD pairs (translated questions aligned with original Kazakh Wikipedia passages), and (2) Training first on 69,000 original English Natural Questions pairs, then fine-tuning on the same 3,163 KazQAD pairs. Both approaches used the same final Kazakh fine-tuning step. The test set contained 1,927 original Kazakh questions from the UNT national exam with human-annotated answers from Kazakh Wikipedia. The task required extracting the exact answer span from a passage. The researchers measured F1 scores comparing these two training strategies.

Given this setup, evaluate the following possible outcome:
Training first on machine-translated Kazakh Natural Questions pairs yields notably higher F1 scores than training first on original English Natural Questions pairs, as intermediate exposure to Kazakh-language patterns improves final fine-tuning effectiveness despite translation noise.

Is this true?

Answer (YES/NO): NO